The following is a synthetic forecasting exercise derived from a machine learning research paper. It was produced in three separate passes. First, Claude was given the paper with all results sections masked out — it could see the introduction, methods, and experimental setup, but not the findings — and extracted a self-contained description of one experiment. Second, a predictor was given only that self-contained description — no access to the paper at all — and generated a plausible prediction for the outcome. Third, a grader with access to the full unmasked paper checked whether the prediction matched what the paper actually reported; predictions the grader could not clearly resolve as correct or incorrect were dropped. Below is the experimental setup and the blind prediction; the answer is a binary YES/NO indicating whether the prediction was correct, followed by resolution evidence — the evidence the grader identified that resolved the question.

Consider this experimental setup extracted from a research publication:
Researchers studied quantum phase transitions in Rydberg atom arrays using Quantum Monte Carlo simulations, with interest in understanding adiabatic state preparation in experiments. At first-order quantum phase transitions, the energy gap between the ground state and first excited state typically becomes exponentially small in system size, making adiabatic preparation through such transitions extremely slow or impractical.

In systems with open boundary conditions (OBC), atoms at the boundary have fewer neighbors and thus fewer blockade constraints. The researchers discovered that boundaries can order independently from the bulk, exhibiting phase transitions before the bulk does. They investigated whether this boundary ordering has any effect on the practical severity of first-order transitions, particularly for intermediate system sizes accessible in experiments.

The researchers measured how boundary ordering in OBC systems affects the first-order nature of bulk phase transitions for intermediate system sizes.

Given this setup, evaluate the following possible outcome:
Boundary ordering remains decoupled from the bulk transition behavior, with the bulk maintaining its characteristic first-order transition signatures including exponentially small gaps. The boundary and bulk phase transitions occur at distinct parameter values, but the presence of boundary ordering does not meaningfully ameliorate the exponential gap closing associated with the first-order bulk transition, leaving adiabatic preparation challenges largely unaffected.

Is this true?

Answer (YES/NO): NO